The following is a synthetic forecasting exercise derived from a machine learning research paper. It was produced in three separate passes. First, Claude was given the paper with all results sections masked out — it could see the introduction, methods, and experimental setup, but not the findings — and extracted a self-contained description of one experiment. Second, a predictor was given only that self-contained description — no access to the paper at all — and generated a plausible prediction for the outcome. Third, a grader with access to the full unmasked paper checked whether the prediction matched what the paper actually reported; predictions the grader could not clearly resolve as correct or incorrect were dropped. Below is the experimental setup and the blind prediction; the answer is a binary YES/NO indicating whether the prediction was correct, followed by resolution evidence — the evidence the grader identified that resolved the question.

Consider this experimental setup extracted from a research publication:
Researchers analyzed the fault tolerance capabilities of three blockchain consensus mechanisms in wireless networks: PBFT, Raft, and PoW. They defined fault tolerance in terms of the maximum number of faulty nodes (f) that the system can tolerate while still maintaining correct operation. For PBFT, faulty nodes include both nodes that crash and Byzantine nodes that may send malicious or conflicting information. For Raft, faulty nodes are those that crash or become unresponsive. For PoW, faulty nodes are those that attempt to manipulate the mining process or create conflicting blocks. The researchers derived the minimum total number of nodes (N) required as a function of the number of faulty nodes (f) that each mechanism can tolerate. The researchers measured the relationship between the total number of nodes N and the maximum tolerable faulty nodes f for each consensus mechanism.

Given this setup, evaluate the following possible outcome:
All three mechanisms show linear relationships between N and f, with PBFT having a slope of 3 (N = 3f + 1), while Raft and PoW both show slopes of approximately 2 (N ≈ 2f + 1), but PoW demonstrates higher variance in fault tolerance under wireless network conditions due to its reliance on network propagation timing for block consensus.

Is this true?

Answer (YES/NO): NO